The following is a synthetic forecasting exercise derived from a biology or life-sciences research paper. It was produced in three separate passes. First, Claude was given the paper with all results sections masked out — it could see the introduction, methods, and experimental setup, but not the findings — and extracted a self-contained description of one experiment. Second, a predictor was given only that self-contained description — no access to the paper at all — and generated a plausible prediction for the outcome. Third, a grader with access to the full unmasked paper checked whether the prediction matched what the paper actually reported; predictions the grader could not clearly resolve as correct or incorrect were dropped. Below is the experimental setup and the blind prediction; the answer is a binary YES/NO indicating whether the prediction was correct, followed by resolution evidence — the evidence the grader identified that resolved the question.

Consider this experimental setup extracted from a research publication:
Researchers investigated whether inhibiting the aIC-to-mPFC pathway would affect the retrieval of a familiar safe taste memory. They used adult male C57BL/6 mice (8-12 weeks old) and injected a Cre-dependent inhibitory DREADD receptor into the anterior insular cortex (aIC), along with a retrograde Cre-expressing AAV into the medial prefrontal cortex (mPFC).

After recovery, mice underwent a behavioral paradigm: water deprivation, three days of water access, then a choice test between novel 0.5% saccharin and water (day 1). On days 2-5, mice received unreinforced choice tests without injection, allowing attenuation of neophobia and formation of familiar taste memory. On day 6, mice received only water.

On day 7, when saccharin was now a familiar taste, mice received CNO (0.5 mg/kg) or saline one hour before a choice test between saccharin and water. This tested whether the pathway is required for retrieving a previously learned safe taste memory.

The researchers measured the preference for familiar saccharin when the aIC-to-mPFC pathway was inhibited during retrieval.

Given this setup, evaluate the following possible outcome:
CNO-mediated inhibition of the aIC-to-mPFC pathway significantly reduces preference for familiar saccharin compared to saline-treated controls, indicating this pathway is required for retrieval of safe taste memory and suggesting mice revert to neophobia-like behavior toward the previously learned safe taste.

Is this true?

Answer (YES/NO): NO